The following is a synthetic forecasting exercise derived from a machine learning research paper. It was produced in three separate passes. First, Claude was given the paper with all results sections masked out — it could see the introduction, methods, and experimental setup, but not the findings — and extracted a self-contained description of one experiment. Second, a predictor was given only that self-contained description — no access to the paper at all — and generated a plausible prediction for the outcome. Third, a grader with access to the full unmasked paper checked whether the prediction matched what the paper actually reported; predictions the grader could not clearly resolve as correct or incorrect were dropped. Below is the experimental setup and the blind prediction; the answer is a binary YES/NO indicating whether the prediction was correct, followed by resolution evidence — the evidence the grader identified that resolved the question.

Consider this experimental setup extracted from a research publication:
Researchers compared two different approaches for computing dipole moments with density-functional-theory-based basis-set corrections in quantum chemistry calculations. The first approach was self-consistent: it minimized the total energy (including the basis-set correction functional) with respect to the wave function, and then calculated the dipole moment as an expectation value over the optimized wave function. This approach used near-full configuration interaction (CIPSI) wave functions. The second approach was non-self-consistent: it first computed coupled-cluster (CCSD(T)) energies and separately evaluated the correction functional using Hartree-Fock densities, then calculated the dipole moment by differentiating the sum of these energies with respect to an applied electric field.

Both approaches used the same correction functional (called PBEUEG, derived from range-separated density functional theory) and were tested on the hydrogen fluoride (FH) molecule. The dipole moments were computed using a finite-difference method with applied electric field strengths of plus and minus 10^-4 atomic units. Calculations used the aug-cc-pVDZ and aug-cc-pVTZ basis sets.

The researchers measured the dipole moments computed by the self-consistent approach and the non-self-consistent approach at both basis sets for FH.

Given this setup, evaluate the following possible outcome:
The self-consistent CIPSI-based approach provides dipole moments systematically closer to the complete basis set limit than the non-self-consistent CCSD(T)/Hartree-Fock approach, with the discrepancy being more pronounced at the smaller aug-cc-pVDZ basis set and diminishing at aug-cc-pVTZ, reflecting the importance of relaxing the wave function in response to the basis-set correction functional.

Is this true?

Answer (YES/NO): NO